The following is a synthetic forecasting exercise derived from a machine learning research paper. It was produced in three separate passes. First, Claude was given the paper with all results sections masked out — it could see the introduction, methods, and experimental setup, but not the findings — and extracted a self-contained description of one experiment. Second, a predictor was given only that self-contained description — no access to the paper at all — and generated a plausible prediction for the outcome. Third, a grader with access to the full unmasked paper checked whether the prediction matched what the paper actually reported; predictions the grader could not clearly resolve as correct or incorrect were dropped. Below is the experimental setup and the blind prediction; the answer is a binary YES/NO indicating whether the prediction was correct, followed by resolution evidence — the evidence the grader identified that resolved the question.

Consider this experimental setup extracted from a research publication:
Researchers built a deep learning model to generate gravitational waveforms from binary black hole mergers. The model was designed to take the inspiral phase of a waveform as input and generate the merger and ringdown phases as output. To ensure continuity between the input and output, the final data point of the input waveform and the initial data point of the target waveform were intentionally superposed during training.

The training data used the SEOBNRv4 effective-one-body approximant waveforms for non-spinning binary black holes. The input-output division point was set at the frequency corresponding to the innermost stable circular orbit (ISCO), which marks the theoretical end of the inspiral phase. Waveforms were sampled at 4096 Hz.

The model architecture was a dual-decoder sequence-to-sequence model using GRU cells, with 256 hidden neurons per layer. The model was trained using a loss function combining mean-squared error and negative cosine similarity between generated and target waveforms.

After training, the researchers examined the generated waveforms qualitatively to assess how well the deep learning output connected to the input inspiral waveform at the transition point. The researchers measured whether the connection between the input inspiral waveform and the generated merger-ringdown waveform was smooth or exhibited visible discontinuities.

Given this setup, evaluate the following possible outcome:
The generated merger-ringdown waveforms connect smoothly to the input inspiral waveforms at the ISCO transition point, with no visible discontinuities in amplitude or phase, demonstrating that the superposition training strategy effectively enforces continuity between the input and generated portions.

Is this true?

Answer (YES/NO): NO